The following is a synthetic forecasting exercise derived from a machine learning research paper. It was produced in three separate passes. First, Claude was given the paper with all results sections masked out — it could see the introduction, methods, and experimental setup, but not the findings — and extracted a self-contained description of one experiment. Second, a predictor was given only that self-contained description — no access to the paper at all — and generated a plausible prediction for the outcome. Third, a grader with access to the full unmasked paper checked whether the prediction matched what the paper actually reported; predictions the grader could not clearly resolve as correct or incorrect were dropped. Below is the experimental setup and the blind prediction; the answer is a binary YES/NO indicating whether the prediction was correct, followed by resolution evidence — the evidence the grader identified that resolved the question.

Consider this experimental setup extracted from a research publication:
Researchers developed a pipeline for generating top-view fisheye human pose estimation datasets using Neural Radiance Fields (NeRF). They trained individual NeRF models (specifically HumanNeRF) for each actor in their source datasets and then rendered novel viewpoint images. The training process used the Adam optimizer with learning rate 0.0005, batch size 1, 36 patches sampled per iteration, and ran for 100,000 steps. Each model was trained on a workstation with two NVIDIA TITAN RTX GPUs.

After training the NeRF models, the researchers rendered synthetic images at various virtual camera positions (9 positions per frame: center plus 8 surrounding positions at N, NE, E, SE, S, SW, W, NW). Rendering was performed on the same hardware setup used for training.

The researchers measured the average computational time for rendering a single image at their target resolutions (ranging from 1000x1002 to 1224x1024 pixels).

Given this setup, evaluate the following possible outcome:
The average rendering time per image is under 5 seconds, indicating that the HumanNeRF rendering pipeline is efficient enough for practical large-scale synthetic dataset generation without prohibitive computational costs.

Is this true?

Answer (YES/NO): NO